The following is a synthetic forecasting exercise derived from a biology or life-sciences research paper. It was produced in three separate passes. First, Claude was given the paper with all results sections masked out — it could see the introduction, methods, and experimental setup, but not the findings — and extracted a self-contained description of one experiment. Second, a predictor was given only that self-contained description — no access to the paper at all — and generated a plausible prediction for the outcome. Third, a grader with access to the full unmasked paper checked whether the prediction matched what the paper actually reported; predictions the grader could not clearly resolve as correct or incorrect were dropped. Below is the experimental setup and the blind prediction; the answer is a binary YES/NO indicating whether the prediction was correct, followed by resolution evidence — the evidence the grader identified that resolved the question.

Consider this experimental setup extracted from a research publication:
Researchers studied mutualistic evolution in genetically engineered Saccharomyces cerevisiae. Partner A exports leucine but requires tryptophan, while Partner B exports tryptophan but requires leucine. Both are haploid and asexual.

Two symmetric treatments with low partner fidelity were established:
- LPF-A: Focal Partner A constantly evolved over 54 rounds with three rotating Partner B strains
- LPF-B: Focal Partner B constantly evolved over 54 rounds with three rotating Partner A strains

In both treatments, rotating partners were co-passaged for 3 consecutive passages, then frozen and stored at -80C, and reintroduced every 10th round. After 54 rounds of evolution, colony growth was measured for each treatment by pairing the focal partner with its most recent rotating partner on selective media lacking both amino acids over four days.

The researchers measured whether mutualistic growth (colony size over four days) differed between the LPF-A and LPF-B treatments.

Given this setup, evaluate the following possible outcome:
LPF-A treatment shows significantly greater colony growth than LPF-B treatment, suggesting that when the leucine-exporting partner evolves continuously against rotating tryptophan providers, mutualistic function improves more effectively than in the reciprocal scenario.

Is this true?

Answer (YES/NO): NO